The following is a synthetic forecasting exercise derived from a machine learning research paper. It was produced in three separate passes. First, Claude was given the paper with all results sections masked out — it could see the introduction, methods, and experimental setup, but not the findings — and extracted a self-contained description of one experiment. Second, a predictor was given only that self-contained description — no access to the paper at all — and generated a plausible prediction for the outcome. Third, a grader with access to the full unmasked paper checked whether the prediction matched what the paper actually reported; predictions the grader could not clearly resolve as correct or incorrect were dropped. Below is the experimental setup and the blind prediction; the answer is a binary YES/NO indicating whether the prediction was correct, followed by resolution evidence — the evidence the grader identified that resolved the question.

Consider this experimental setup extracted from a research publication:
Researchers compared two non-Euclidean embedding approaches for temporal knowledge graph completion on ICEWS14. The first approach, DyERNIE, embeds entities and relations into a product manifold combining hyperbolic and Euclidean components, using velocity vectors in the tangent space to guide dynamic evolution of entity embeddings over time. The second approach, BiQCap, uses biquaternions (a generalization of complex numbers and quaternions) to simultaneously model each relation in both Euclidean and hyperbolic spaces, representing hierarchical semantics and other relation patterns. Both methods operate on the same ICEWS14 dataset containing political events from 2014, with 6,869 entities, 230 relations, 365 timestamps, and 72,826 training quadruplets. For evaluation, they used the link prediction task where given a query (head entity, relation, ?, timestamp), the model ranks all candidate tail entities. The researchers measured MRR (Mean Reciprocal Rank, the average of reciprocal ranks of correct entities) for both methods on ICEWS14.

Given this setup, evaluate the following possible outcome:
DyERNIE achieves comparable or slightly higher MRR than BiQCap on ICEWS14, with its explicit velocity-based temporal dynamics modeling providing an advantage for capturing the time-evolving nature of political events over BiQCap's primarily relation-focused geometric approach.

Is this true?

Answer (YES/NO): YES